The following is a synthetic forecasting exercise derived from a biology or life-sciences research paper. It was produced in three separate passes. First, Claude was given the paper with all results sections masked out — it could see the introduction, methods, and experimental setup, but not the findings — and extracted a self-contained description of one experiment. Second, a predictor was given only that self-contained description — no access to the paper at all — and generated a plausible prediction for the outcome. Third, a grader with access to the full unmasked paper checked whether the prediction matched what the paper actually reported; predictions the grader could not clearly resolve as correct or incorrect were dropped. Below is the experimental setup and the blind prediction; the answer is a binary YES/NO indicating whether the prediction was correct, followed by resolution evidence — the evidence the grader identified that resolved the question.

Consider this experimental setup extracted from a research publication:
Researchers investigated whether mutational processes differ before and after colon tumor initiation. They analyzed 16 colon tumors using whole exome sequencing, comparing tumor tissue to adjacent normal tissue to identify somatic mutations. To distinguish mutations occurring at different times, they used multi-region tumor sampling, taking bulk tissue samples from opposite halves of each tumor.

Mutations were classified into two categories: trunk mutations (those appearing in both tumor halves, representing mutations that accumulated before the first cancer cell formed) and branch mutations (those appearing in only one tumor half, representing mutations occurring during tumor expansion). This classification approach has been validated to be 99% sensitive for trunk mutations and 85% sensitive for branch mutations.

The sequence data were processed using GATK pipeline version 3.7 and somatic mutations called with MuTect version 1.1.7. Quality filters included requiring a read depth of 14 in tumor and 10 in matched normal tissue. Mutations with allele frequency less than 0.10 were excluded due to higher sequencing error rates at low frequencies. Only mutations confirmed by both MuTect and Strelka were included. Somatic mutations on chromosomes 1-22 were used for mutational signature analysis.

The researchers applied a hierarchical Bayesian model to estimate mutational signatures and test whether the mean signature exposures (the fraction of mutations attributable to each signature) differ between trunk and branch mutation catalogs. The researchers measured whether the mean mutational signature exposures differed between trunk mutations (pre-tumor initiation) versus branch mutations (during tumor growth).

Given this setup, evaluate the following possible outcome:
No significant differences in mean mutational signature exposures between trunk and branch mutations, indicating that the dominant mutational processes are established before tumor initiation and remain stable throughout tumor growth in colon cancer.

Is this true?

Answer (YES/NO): NO